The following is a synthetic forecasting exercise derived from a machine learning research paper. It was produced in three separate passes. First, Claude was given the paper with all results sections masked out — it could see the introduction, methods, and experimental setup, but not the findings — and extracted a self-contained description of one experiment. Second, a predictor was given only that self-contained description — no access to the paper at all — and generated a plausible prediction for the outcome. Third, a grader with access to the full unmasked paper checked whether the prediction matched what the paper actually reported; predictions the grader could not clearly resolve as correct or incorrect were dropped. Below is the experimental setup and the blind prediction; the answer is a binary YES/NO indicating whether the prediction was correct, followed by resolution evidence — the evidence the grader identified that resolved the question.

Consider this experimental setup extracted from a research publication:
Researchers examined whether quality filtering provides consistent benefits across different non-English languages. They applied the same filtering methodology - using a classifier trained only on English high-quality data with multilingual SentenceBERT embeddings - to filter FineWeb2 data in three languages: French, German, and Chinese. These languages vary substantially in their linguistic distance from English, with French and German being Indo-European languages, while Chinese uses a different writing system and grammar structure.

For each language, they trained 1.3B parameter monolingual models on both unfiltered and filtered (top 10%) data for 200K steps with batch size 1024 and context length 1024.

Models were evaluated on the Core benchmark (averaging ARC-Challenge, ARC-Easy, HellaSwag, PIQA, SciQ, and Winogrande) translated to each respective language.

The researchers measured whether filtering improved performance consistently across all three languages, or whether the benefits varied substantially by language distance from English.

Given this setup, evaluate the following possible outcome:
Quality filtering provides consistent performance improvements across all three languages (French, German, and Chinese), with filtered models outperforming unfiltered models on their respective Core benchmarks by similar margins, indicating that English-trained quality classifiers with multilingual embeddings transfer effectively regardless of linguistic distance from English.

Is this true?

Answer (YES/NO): YES